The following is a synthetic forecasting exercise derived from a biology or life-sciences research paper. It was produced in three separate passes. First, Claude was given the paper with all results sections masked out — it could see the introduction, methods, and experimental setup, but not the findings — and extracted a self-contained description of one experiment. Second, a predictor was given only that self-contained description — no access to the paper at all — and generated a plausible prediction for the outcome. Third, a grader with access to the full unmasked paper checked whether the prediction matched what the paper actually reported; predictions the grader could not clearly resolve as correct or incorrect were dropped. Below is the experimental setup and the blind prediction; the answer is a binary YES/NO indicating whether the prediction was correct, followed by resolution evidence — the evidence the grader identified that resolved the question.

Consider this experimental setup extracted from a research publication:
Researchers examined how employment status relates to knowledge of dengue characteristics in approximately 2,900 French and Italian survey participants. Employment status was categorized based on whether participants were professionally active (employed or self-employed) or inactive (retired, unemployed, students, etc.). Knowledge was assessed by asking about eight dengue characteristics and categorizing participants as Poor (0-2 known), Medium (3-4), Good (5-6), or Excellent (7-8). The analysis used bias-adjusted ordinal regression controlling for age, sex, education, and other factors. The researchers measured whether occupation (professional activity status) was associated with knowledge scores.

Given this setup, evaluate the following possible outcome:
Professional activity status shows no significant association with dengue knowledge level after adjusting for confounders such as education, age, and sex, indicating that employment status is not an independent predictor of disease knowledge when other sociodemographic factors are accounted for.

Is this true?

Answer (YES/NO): YES